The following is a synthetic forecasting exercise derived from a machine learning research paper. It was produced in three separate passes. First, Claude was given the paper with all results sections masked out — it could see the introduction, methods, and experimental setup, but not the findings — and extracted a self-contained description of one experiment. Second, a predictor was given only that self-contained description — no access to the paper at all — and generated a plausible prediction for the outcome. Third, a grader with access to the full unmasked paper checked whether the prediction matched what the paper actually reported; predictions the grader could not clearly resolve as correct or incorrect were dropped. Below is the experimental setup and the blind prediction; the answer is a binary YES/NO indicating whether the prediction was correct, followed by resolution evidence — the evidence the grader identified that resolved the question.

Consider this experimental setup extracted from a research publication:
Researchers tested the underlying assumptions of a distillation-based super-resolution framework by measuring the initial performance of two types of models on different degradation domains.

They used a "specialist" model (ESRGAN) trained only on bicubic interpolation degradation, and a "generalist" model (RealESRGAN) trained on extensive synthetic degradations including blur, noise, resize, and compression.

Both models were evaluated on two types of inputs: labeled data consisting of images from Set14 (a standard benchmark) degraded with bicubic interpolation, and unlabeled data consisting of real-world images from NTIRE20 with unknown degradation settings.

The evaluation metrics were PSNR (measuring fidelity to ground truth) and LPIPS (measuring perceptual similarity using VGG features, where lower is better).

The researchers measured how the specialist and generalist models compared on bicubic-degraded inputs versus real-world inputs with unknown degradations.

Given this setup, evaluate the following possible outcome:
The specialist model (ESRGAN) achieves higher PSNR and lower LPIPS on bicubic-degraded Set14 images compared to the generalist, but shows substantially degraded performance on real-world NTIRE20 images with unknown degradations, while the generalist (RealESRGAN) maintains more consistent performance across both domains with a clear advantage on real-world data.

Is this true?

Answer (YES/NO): YES